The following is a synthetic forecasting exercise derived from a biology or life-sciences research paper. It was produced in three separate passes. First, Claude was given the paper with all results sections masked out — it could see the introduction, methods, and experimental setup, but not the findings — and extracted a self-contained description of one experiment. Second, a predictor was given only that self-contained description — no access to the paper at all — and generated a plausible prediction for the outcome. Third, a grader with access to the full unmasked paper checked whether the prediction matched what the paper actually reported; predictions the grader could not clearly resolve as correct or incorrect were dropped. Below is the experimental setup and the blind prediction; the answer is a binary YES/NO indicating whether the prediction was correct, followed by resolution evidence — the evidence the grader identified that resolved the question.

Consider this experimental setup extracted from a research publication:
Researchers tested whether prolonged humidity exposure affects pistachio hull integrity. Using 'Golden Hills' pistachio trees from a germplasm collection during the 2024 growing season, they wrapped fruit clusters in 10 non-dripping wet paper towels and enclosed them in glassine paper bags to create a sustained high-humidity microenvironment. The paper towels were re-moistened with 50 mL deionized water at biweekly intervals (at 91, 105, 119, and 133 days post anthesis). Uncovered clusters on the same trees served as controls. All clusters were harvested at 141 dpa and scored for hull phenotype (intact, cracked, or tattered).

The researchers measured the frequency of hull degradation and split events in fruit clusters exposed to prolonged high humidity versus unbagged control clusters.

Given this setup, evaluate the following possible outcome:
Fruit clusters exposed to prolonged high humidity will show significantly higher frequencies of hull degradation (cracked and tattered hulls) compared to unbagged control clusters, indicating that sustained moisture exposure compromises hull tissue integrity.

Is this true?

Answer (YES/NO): YES